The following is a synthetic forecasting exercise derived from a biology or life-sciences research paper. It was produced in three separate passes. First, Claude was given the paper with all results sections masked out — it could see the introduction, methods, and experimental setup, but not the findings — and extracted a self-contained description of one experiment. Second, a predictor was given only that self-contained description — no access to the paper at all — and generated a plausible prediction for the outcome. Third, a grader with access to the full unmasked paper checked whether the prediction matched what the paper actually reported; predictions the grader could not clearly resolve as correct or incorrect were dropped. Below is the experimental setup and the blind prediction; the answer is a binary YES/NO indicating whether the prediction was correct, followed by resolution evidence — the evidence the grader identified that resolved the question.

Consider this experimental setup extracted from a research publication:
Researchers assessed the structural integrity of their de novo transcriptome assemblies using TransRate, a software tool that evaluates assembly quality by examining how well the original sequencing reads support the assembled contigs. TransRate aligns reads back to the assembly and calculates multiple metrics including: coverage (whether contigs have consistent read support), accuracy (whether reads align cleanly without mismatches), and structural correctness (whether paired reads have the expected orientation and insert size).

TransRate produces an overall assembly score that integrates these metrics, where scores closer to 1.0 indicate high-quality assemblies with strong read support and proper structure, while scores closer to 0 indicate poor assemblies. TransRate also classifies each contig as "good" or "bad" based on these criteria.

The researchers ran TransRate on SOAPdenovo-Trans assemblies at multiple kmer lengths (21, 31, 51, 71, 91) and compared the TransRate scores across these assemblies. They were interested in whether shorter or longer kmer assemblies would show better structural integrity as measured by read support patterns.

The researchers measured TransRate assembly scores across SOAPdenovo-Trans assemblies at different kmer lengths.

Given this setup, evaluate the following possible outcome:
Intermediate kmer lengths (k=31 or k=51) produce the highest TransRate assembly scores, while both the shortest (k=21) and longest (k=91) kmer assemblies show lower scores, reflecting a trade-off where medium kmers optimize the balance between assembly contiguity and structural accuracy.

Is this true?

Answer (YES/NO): NO